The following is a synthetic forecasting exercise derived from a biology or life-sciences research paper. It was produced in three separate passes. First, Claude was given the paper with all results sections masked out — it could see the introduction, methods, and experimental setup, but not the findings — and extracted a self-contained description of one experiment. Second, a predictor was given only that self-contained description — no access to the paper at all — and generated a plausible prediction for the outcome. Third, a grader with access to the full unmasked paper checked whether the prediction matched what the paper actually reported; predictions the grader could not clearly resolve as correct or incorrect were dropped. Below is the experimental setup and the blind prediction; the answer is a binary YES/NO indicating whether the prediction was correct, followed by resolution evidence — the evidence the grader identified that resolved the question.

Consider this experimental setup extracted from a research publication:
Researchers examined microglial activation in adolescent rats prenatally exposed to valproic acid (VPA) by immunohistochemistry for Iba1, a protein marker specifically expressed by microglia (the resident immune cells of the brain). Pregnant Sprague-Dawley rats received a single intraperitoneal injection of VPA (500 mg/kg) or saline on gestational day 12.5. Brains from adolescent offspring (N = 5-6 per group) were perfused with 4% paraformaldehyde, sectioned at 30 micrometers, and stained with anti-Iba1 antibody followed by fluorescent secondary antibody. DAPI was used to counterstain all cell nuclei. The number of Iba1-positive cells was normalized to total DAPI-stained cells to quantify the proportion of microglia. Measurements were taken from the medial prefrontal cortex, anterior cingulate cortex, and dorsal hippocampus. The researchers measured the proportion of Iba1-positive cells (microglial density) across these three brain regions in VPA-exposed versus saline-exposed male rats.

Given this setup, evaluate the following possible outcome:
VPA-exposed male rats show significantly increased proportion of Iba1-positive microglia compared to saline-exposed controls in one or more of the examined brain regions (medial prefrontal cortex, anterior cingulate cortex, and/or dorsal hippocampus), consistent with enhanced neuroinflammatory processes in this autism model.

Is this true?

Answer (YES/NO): YES